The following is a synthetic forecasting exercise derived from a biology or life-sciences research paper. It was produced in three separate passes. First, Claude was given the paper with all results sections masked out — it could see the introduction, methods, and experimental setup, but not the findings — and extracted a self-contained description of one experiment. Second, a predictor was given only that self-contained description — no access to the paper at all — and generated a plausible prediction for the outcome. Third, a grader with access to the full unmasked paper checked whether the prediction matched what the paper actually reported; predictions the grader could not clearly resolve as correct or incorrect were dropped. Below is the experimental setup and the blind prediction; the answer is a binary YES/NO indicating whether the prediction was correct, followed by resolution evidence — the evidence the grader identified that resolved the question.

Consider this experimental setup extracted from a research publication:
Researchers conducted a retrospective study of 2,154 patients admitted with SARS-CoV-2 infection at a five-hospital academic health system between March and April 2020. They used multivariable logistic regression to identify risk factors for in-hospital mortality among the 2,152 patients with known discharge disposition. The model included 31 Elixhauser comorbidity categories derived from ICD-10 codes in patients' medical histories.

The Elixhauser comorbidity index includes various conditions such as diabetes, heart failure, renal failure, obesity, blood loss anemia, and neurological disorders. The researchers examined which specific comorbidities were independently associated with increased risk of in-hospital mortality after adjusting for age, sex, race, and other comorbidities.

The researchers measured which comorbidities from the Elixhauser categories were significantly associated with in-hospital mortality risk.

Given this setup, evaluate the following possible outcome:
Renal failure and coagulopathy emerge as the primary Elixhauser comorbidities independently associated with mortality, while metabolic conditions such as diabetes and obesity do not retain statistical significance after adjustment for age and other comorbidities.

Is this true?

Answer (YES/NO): NO